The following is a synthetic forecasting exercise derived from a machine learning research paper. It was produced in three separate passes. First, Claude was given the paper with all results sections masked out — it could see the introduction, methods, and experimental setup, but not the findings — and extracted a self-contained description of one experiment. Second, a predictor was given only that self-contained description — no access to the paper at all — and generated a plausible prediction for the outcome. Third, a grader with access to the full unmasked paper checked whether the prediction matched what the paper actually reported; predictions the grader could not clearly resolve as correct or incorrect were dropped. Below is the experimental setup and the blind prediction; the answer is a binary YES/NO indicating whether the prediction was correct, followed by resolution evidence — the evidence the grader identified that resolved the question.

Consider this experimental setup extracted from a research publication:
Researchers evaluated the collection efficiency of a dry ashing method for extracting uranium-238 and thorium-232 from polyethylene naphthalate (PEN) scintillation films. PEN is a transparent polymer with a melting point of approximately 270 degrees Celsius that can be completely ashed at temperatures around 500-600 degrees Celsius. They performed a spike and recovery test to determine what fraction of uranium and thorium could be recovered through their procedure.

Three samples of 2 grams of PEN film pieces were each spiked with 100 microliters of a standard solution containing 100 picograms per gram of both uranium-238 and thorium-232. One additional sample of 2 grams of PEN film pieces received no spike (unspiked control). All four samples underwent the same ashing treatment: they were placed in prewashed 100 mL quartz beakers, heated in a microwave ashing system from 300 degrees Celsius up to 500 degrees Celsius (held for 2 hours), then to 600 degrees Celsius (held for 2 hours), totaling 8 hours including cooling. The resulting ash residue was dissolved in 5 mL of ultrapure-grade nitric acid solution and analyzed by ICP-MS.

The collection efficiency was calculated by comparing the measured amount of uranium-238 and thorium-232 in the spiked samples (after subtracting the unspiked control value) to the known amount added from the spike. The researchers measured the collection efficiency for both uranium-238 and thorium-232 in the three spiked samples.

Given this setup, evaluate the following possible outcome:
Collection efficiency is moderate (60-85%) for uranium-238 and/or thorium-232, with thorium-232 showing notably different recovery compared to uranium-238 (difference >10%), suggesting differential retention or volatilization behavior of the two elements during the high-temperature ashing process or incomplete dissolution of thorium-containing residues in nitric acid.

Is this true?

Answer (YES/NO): NO